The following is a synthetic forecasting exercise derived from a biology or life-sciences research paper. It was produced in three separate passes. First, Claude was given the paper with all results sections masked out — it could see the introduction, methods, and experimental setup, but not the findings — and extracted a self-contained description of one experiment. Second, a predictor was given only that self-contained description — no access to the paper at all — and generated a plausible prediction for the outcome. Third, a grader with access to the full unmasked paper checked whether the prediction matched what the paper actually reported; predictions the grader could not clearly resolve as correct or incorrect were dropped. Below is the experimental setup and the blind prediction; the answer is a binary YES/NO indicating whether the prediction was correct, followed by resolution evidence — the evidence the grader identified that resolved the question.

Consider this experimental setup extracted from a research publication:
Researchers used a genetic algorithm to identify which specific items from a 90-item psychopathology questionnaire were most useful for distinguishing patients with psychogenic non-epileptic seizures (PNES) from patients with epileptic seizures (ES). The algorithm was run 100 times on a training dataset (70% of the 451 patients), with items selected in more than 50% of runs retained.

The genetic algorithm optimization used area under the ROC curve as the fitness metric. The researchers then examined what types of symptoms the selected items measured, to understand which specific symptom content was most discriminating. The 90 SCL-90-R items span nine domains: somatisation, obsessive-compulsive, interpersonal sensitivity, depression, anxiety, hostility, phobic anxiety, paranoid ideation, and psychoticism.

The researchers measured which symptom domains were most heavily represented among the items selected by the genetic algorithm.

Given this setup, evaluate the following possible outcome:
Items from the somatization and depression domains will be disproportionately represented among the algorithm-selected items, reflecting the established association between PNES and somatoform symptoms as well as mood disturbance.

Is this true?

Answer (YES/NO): NO